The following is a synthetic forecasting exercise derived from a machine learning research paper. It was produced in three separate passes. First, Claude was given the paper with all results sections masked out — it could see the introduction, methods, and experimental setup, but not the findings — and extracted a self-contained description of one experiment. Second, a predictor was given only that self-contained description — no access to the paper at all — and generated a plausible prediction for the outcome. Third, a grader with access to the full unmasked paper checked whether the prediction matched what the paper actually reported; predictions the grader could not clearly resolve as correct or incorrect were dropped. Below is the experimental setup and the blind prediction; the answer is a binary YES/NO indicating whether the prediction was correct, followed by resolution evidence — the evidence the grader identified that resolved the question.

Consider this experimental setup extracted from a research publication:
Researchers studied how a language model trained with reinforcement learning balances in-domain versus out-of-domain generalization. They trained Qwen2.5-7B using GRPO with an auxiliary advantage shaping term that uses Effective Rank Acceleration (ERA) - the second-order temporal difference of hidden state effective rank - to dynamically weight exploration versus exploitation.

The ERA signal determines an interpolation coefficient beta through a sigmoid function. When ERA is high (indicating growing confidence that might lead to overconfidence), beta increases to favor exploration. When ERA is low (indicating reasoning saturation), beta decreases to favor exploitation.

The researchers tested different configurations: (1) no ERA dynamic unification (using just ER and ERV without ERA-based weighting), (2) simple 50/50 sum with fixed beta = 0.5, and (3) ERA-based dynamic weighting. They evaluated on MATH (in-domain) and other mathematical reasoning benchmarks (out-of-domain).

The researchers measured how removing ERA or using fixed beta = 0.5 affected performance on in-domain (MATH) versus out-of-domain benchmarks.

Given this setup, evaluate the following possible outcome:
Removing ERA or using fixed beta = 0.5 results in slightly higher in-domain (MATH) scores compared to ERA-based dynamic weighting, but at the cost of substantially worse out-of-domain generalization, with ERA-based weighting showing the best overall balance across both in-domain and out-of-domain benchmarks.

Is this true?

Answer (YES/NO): YES